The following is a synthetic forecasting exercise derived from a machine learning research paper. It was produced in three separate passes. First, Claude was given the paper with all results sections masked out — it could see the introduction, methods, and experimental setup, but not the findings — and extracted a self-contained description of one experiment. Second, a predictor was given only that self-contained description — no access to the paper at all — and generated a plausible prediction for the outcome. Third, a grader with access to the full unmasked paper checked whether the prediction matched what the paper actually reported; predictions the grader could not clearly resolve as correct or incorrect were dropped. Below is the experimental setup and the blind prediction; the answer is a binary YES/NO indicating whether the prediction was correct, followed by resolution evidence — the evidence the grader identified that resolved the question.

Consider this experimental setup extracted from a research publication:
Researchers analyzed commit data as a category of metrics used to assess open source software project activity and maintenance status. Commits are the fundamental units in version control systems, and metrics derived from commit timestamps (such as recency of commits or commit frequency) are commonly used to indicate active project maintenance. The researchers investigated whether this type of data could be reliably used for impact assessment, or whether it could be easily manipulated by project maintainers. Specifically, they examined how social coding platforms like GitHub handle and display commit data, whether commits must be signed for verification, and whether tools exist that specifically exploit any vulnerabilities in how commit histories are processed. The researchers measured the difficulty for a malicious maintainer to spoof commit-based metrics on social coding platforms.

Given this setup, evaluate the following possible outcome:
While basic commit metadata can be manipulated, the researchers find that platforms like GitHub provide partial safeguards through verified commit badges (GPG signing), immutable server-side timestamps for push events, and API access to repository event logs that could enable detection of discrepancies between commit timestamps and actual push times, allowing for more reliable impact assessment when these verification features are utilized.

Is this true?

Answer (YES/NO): NO